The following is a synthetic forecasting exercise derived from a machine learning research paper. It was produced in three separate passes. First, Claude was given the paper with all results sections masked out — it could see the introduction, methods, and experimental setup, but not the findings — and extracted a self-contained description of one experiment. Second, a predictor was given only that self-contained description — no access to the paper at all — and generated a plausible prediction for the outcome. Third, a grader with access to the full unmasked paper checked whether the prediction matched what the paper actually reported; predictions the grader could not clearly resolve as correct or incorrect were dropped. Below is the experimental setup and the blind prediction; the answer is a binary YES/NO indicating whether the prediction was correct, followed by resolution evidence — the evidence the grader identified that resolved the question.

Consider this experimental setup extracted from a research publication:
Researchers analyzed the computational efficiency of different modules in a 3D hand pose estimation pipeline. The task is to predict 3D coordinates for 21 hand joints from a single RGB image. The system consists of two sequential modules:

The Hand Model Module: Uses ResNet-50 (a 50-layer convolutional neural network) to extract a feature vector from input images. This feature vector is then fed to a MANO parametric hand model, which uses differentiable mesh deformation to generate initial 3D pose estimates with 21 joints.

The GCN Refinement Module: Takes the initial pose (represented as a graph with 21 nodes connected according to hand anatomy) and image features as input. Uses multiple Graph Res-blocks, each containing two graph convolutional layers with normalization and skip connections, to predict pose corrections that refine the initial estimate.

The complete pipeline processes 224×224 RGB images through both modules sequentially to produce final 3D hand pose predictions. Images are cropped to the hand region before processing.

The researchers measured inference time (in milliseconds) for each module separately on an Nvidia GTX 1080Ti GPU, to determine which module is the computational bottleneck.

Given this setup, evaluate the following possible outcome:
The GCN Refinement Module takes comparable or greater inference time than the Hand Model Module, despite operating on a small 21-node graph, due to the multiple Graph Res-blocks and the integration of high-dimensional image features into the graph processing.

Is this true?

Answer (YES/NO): NO